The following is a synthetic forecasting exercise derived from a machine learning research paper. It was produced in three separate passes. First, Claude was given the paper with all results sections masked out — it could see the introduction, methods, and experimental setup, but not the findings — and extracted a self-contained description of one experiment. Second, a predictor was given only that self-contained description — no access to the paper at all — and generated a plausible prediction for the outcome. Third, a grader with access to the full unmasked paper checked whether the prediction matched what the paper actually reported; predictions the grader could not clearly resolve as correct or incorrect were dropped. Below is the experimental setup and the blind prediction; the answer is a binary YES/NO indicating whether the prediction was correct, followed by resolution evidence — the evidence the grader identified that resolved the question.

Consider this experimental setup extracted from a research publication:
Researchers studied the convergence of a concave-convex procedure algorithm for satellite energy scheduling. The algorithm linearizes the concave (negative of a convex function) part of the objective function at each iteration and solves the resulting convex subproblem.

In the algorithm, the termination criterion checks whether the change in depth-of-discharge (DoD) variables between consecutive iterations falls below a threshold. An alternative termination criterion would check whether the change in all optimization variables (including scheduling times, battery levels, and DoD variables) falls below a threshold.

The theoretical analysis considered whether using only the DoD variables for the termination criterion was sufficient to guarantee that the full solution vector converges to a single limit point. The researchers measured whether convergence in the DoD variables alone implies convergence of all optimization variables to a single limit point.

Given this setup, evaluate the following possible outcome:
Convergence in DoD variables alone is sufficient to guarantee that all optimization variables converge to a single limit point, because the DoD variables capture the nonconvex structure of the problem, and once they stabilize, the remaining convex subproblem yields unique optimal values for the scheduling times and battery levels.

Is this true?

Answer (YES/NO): NO